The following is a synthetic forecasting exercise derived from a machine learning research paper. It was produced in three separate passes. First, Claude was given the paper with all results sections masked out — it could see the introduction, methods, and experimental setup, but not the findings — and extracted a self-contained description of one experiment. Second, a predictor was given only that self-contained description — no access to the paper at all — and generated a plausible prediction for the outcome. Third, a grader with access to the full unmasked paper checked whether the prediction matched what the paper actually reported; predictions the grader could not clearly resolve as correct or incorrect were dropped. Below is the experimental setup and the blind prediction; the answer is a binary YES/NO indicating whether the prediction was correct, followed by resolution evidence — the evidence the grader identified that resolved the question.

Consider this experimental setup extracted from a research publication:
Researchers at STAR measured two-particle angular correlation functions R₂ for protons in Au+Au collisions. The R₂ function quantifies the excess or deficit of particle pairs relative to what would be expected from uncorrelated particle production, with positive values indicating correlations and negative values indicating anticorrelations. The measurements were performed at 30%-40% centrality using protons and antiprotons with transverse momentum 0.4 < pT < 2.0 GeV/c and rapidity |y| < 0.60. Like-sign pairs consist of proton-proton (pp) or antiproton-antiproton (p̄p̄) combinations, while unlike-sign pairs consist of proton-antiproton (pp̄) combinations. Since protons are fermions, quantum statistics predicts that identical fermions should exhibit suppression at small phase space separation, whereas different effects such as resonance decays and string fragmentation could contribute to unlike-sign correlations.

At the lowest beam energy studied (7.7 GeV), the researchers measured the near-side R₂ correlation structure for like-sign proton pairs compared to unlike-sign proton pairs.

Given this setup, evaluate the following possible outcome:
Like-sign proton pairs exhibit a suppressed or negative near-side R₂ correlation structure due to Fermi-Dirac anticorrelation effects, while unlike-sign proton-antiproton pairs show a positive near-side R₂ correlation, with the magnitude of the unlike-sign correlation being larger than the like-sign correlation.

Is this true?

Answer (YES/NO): NO